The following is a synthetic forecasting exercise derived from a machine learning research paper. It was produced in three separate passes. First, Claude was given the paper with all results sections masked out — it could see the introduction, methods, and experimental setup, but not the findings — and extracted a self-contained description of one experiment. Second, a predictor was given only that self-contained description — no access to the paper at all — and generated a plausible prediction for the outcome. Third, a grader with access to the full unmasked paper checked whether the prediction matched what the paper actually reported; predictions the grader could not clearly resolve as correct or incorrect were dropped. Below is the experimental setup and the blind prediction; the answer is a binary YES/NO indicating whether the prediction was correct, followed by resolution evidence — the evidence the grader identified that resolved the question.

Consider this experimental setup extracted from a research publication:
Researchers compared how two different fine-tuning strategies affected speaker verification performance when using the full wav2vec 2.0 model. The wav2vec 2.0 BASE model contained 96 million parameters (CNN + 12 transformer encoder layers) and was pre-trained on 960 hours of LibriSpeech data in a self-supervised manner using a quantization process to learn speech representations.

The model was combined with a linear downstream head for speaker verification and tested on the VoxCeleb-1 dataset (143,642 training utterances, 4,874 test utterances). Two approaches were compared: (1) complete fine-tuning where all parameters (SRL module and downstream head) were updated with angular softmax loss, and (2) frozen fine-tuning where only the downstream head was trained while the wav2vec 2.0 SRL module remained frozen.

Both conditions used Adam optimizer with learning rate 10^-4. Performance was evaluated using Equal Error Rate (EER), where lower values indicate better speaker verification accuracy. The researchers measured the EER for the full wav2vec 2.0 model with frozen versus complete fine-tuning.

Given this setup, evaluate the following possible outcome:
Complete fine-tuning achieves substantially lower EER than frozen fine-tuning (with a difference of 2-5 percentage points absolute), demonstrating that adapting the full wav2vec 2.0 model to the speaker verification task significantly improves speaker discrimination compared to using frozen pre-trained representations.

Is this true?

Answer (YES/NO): NO